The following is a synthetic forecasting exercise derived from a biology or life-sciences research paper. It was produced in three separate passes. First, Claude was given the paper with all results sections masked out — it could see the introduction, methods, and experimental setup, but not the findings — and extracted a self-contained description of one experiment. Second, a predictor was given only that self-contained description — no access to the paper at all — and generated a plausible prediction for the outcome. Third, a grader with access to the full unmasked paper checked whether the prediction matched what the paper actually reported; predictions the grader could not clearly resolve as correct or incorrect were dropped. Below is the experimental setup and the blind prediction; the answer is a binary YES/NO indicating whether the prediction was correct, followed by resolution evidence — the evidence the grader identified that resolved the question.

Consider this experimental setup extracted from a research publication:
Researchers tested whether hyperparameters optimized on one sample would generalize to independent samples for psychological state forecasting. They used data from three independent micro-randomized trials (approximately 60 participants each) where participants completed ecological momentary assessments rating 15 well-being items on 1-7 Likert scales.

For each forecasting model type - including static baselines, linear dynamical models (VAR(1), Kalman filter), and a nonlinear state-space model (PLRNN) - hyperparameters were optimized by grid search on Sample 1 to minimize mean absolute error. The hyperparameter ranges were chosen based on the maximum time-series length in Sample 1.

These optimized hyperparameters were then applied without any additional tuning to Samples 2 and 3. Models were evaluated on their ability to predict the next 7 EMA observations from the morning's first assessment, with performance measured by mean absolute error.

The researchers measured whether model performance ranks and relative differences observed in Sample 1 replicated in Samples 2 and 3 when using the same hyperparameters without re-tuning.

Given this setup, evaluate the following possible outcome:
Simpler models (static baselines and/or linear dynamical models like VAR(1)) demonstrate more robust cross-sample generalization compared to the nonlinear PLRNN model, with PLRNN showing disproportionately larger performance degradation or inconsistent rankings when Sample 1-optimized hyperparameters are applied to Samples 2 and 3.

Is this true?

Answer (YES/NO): NO